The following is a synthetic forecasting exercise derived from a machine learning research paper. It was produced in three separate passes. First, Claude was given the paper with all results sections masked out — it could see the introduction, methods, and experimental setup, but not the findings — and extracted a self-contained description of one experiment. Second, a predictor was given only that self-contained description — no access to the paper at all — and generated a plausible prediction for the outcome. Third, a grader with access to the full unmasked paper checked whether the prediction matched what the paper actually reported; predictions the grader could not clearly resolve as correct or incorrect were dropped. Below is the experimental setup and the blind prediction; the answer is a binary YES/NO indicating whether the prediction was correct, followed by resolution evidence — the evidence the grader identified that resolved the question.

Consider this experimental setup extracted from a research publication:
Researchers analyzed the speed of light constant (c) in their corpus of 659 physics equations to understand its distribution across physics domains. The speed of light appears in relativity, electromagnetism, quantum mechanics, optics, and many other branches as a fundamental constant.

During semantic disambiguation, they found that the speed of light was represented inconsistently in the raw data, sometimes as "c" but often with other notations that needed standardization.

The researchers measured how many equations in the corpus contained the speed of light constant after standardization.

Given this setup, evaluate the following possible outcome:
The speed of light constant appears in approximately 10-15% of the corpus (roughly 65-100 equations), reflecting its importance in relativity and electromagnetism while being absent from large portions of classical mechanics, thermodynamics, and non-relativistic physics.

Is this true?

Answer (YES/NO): YES